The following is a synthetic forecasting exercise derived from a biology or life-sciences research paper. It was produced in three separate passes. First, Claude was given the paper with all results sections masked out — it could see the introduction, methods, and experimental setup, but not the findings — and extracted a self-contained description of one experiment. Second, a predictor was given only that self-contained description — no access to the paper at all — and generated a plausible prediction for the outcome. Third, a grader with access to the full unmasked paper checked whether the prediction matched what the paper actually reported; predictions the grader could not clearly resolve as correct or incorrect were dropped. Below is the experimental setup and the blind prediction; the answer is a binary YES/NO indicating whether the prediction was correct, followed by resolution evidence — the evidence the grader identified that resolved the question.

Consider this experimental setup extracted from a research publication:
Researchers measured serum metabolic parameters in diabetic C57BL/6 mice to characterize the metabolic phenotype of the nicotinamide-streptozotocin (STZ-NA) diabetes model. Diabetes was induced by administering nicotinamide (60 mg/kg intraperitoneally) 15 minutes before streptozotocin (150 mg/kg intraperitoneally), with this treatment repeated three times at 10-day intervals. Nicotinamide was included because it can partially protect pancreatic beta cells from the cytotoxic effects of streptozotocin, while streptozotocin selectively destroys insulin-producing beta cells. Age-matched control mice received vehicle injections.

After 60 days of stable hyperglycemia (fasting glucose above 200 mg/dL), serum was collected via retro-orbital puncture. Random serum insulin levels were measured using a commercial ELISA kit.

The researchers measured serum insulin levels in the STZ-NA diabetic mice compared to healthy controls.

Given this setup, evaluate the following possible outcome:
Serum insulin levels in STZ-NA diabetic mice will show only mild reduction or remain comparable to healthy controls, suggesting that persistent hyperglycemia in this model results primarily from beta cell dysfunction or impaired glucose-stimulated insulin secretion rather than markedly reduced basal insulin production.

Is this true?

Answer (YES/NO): NO